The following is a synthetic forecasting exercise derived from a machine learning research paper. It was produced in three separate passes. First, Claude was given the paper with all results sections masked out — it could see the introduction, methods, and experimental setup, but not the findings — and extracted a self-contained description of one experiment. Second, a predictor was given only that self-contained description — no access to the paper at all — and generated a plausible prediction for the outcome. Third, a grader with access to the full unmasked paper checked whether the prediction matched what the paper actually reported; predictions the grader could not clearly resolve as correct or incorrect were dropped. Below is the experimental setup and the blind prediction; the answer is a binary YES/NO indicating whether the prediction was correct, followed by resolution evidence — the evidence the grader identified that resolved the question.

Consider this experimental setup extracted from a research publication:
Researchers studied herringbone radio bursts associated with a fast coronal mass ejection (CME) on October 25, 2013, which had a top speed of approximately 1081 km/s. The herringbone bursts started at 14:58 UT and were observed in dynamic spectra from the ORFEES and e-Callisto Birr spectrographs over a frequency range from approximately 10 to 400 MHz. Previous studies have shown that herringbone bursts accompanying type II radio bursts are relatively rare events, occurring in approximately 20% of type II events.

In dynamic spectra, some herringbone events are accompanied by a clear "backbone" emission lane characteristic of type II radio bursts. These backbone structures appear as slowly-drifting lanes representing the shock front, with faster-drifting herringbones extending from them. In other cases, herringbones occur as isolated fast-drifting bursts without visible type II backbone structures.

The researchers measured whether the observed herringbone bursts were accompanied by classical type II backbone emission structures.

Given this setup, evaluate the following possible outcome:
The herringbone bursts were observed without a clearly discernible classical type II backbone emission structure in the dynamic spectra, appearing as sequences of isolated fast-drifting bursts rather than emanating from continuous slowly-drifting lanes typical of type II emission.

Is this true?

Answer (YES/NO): NO